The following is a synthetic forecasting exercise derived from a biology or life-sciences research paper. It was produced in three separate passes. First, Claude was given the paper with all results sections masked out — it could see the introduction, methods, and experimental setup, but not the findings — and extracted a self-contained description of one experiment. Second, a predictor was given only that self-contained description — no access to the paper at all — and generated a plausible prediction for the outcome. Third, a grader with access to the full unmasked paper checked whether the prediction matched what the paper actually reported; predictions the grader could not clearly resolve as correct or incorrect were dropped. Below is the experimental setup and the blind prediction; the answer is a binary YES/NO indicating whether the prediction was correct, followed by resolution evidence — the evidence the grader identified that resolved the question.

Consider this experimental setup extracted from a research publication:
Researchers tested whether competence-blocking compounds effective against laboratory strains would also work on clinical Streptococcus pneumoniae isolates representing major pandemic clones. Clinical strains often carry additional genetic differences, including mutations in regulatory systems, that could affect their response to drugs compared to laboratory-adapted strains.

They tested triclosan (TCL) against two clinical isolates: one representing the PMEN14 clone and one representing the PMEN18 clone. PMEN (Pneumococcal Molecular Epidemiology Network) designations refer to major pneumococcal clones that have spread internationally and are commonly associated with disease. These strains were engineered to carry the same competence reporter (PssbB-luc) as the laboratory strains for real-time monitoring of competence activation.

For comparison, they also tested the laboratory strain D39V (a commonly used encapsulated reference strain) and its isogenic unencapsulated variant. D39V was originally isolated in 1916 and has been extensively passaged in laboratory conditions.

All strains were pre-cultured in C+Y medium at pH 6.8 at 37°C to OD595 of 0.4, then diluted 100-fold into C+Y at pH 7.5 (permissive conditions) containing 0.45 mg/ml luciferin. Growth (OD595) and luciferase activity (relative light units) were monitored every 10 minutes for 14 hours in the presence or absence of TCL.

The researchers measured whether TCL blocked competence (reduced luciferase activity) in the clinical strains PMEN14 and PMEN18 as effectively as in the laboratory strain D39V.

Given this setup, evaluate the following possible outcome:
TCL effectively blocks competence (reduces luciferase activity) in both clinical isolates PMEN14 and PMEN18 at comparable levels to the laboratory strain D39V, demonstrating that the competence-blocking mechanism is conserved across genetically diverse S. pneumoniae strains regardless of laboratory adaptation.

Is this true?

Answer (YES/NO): YES